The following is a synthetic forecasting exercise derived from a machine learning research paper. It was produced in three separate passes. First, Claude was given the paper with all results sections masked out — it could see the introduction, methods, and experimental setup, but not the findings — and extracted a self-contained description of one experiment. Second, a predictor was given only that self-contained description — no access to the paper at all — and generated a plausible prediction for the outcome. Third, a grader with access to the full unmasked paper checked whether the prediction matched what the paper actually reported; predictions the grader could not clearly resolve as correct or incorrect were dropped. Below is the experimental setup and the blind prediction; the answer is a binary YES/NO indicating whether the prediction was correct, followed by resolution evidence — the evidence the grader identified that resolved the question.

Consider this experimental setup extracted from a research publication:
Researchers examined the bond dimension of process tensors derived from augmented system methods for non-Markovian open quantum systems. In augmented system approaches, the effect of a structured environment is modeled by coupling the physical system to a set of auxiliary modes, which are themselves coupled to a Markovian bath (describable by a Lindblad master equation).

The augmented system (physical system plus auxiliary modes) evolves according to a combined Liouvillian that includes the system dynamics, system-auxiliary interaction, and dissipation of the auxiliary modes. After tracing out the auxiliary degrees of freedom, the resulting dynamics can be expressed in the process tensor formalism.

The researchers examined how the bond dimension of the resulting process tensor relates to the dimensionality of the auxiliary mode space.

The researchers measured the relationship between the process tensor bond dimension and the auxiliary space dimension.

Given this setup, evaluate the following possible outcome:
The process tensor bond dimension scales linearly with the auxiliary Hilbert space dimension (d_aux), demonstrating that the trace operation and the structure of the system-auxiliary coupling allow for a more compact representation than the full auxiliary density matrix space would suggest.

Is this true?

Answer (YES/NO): NO